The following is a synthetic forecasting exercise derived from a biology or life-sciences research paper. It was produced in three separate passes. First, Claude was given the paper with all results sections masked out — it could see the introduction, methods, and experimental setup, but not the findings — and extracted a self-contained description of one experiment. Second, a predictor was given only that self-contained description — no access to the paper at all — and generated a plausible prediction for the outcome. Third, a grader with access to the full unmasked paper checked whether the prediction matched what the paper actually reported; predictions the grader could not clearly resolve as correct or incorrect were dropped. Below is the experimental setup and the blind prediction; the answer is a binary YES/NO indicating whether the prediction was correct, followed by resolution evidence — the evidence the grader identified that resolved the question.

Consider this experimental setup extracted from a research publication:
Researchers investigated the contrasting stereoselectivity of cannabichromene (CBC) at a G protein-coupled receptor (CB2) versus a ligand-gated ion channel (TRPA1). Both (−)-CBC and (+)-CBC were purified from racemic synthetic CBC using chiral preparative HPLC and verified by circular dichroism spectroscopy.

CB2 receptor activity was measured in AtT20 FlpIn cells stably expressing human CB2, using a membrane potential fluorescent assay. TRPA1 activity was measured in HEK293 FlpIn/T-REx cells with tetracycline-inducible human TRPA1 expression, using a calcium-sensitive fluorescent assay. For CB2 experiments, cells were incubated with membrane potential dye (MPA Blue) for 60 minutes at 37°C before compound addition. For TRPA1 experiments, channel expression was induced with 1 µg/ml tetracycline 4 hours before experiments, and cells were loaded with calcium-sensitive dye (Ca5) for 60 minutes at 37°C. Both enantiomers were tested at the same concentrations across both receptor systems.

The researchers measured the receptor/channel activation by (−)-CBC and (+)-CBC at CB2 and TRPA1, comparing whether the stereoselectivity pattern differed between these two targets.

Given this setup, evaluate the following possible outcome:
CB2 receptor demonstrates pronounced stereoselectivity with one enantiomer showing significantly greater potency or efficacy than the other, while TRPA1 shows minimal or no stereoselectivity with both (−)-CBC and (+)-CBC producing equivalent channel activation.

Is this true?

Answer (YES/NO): NO